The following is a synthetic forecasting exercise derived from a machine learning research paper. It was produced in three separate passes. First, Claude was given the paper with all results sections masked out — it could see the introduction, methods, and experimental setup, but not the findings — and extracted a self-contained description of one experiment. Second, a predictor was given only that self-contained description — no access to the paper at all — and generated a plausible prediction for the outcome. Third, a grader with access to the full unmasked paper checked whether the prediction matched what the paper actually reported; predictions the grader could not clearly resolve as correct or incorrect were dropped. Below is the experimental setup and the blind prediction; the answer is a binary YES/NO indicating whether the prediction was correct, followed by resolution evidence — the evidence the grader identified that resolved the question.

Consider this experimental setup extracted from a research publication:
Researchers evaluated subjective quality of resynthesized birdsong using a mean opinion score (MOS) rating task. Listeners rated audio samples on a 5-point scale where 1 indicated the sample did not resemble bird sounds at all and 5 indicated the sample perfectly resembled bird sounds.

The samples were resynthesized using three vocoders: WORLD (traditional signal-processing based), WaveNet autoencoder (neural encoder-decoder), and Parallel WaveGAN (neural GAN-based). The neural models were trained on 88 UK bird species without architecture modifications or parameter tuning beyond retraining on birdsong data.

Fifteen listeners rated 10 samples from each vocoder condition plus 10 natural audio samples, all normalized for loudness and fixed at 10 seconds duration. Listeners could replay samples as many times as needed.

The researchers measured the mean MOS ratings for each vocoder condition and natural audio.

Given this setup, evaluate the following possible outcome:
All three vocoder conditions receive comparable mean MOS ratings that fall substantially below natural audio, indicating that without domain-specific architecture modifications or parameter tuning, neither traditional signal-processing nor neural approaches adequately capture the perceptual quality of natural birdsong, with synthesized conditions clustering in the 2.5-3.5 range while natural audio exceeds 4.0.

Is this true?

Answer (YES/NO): NO